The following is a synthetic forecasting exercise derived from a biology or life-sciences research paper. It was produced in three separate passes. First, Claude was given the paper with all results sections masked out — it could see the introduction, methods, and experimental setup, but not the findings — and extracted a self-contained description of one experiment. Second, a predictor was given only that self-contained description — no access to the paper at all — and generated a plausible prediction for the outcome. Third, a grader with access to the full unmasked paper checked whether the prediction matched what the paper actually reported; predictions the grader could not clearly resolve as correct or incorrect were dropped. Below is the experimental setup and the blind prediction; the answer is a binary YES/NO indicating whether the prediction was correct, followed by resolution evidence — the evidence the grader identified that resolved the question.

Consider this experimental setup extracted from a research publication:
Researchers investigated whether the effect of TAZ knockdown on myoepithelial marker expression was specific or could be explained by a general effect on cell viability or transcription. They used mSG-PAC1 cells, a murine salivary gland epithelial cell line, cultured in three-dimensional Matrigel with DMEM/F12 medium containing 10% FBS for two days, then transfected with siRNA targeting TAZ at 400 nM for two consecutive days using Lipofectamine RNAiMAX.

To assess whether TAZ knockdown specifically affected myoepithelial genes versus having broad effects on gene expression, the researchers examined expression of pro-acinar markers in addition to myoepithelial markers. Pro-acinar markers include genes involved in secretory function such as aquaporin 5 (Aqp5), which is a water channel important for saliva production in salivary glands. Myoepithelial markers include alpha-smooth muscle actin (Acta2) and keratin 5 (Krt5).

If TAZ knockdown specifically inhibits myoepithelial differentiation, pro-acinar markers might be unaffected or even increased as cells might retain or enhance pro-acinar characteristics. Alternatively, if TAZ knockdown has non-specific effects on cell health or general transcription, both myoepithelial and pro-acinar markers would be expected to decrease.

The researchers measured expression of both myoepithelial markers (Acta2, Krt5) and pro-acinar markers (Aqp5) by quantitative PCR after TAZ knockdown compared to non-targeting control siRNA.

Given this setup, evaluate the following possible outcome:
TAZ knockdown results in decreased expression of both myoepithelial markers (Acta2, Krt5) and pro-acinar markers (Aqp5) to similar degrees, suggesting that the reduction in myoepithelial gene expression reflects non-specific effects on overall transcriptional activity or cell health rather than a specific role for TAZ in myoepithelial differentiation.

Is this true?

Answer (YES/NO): NO